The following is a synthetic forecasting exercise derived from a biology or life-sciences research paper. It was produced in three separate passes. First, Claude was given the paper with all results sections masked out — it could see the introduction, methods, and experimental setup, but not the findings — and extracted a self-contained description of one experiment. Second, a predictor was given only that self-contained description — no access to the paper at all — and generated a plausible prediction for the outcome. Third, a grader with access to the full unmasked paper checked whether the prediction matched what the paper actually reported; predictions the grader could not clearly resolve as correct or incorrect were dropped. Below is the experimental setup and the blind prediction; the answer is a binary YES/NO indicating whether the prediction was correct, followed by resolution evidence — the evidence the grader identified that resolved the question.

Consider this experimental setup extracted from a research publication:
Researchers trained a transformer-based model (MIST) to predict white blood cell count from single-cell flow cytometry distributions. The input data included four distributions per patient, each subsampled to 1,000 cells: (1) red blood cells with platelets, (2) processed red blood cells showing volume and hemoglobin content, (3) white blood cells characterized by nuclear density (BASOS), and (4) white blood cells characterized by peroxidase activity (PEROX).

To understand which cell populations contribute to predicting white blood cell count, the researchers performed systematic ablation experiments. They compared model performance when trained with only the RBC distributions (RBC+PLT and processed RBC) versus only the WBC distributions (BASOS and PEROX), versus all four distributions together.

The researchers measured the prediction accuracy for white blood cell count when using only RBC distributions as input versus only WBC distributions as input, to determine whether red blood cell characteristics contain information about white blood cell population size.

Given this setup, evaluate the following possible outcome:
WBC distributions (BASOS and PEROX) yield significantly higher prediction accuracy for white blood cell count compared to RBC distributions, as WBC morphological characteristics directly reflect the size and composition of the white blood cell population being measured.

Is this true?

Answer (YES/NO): YES